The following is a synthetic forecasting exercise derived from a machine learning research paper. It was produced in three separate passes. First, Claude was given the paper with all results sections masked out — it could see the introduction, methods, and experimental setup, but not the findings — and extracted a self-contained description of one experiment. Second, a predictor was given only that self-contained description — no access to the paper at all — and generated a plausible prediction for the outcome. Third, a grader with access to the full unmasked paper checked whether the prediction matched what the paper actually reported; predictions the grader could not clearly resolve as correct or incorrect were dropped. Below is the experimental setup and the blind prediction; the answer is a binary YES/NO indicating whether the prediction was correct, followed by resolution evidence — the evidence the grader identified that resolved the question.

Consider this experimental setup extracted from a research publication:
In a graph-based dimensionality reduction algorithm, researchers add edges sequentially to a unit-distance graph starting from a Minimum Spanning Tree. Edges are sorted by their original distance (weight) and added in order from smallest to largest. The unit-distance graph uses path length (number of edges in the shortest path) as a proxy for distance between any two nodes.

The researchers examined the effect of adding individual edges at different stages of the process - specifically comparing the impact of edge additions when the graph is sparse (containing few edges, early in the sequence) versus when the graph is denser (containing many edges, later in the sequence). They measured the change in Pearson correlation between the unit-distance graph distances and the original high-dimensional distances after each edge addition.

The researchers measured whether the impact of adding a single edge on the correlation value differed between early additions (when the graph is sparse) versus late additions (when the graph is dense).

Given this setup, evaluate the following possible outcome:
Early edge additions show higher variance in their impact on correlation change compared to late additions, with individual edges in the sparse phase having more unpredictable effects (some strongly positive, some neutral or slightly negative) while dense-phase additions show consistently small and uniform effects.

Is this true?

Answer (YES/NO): YES